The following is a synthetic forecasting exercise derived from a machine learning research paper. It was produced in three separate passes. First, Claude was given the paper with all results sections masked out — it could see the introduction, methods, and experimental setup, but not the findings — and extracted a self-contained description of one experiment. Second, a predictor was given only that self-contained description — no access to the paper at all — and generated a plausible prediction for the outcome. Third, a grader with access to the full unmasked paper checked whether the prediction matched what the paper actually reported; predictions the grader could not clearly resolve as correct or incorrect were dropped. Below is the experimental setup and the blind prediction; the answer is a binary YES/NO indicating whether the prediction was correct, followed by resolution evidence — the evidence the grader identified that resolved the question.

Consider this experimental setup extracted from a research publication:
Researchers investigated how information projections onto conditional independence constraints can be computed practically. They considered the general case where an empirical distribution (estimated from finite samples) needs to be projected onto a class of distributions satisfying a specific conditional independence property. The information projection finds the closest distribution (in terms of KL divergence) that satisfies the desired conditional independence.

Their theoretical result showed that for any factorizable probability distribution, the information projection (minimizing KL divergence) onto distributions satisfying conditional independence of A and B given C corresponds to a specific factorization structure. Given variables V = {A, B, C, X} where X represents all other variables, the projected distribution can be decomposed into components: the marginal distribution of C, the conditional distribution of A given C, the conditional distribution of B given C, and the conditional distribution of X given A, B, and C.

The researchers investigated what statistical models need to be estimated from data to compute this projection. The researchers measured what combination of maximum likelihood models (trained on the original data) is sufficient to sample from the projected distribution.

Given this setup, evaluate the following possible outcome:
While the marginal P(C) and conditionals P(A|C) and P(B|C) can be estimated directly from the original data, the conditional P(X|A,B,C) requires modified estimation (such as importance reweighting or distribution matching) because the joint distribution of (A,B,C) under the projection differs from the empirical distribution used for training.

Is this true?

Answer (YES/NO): NO